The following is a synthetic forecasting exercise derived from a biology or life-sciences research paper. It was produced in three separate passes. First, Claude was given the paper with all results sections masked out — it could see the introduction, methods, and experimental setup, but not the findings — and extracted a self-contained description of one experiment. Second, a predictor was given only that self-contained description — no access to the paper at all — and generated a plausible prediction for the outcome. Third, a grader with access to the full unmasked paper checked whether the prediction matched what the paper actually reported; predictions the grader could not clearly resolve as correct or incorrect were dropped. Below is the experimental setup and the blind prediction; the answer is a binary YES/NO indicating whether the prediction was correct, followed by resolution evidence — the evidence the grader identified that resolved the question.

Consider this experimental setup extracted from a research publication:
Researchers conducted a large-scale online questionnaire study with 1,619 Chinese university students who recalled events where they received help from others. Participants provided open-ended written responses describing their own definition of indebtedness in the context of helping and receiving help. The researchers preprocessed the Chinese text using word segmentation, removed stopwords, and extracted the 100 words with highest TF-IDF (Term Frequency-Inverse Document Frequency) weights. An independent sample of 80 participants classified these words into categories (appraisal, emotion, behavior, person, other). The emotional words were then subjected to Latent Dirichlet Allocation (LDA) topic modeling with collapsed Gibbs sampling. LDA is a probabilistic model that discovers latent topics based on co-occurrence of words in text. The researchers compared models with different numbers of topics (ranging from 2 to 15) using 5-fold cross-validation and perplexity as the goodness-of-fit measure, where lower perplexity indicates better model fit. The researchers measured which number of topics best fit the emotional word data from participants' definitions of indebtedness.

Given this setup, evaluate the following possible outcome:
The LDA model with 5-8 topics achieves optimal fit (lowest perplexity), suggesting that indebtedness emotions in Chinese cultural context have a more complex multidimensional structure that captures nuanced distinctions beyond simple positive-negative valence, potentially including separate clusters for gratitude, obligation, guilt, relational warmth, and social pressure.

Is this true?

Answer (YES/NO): NO